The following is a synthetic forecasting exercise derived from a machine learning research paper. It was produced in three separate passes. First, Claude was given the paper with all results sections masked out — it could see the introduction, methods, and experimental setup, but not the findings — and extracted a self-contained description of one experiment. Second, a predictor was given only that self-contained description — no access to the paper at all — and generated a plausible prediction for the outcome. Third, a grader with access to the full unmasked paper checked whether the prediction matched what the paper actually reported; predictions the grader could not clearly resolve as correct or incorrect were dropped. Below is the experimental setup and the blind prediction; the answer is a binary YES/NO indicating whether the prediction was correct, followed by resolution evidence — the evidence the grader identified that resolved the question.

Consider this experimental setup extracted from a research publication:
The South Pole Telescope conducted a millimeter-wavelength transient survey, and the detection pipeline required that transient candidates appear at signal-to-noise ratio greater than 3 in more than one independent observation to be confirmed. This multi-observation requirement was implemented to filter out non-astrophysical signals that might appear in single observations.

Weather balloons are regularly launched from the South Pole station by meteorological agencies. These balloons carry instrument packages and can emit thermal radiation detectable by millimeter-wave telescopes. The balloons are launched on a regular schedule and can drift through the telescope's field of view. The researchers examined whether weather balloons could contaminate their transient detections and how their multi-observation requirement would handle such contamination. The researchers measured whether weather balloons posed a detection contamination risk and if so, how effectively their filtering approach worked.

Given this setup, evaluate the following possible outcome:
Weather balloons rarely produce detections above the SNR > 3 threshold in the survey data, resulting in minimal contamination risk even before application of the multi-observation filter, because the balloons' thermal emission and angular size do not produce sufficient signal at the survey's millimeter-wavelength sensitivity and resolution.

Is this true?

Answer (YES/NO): NO